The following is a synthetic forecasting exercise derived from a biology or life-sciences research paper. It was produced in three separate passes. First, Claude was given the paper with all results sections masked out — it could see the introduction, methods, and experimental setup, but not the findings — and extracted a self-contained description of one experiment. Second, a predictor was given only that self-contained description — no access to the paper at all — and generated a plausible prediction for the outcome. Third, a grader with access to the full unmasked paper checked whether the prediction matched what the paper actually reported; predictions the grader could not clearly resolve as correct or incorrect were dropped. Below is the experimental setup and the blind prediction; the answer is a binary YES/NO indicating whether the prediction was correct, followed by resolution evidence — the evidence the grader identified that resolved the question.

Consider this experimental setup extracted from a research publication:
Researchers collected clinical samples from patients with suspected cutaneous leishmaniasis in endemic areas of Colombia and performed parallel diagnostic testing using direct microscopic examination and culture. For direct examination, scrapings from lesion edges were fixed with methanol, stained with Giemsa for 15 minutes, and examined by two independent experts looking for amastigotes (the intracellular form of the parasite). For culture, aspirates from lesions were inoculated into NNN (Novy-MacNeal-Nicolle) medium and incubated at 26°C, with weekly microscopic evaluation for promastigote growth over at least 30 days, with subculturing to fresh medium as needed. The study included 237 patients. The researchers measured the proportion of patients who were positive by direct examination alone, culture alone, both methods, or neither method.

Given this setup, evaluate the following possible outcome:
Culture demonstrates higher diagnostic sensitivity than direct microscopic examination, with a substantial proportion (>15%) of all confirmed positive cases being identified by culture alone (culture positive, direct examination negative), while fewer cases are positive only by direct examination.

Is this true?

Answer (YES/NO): NO